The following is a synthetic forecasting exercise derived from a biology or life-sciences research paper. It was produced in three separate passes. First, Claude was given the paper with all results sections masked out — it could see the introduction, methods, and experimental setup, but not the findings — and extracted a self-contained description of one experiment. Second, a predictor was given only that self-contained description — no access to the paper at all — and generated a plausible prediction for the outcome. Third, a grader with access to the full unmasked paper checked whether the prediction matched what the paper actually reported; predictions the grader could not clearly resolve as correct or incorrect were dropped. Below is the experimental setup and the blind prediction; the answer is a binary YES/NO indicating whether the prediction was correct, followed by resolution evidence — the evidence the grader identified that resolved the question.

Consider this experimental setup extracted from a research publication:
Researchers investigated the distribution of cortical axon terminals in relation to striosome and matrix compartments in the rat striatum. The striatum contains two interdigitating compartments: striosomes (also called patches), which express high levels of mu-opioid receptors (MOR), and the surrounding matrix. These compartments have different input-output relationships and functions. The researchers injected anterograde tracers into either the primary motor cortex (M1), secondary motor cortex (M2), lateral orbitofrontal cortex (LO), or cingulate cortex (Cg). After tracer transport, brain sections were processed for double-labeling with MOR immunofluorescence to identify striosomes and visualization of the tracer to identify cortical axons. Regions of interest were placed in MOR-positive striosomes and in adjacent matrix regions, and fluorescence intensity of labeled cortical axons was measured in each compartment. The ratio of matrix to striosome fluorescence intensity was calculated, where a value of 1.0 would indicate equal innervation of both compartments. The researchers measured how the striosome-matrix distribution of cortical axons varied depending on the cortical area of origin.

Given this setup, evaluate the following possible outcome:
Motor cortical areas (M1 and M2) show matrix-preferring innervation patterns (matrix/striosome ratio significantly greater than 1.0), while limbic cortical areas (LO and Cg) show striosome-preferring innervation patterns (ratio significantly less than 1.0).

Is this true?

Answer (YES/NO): NO